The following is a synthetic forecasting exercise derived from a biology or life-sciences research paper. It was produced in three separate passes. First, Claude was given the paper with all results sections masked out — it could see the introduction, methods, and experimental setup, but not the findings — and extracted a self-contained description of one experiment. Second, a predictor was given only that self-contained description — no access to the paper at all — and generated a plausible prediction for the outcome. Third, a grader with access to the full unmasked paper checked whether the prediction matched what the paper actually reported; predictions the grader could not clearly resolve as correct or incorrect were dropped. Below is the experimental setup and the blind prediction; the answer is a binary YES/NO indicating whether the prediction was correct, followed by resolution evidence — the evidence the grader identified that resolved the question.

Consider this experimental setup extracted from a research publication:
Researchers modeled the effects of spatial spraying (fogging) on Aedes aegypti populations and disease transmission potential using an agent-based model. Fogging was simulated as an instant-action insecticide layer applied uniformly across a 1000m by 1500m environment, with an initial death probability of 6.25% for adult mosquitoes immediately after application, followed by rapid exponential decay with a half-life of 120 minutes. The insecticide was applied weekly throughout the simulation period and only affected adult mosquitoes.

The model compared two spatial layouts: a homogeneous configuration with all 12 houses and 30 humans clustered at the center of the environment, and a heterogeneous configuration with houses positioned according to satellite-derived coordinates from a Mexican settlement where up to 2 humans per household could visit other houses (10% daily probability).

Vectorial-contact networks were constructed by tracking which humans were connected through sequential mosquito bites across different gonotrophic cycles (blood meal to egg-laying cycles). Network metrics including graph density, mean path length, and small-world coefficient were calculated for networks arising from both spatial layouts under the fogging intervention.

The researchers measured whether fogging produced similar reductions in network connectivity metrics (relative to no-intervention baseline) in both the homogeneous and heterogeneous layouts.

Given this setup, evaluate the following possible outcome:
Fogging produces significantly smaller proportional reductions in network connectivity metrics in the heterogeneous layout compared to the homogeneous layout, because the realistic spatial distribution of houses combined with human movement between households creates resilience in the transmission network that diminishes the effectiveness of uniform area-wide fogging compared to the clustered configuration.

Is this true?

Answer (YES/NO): NO